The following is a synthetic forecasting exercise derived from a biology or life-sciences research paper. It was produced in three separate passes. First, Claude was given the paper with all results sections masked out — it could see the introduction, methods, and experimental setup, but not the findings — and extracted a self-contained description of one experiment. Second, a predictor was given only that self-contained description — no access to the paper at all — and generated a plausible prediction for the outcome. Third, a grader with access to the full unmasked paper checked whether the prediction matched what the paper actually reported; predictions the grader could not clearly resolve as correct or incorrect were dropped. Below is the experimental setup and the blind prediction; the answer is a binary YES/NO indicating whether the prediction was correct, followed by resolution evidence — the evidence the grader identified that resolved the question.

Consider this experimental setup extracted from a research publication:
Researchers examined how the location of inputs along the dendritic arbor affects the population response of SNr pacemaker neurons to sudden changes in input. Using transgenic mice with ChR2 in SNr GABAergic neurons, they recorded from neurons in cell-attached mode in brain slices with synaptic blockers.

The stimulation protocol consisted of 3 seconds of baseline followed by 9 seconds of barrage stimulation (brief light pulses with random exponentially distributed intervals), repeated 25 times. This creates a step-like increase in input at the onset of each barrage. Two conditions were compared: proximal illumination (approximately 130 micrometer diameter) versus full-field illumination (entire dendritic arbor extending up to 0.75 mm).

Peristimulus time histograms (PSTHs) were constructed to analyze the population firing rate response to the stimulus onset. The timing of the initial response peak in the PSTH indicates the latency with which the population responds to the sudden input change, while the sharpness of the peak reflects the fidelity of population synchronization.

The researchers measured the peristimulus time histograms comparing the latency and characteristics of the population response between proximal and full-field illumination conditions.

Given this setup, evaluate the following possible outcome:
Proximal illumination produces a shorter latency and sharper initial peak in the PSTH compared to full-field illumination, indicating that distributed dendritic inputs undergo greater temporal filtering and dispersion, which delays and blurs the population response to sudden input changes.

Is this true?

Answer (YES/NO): YES